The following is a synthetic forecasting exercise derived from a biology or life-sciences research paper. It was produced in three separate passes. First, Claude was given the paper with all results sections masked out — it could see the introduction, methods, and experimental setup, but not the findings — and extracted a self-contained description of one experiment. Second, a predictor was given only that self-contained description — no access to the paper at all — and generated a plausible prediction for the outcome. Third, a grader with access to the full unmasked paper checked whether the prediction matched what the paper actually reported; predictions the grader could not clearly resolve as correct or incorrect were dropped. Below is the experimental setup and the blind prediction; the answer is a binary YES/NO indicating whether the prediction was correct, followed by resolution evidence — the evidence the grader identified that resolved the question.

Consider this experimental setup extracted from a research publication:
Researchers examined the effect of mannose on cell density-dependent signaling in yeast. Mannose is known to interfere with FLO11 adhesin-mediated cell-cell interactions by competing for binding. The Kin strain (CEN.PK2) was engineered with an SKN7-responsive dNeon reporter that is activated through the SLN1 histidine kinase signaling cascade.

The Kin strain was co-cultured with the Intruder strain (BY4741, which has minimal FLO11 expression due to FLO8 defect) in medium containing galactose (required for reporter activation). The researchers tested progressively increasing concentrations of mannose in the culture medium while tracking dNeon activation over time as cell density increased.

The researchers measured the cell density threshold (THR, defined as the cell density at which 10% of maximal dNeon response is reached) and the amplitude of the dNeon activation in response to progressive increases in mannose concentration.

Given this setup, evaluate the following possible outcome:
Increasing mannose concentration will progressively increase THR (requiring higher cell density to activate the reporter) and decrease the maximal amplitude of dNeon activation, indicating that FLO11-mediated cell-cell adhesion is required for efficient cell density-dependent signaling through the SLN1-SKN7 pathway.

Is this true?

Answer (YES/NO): YES